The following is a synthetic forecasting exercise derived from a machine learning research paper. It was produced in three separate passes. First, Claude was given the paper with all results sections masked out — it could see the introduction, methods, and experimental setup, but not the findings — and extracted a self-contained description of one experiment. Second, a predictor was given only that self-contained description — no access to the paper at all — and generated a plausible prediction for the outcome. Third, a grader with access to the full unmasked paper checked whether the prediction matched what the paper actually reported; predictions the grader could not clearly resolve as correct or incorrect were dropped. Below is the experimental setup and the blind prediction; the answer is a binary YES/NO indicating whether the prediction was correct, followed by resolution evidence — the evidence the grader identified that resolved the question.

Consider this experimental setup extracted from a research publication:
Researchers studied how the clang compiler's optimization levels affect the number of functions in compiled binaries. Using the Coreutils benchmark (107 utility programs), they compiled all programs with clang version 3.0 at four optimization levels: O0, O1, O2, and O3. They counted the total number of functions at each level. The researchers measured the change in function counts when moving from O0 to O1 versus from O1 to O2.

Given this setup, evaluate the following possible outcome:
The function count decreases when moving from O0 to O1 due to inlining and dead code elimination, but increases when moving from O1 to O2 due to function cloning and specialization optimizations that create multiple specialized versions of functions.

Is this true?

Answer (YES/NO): NO